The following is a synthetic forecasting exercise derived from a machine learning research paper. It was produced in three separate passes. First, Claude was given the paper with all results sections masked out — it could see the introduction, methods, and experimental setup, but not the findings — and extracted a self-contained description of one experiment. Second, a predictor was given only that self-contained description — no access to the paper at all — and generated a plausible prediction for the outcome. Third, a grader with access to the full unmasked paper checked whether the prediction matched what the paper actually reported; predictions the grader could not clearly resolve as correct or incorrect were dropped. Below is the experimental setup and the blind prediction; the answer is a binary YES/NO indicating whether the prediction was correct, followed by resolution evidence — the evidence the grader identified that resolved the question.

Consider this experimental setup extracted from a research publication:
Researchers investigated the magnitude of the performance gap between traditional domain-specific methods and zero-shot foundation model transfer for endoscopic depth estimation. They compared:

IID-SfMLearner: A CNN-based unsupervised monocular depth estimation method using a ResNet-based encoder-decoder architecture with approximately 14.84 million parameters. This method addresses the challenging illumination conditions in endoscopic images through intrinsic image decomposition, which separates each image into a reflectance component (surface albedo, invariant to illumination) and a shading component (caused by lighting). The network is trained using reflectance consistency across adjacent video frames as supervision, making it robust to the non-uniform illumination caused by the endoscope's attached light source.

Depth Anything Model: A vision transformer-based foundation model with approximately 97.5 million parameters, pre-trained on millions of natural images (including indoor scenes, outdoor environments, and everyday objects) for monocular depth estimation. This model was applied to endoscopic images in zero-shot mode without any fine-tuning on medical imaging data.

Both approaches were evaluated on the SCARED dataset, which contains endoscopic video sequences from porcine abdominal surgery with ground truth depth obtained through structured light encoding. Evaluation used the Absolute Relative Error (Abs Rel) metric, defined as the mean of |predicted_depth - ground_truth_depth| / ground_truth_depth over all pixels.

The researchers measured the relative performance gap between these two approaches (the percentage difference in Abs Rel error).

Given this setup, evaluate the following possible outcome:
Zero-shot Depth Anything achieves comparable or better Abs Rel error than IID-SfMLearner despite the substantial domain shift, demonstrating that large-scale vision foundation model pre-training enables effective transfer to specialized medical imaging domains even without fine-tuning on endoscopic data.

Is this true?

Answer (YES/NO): NO